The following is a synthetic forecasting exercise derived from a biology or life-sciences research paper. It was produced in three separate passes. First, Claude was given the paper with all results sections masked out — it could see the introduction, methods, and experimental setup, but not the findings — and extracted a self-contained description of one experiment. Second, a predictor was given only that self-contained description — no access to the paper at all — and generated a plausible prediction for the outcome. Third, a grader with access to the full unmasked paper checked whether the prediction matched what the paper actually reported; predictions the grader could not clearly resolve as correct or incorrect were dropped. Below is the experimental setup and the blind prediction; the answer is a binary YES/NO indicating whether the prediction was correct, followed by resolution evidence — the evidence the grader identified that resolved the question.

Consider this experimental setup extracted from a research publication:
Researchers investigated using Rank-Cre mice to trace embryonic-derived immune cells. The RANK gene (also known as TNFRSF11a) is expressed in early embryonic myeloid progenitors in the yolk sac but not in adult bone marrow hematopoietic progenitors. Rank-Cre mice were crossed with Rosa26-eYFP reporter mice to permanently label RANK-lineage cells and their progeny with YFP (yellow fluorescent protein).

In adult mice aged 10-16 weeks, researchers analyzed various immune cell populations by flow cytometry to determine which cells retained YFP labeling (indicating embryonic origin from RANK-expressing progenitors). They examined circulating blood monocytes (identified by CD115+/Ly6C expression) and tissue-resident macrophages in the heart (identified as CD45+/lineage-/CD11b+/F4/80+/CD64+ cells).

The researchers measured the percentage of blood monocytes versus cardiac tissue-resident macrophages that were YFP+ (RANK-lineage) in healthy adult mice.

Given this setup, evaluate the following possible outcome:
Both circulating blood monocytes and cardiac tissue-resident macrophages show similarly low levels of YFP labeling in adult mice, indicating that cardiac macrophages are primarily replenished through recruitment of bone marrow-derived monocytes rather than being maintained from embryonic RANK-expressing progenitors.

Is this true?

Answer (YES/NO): NO